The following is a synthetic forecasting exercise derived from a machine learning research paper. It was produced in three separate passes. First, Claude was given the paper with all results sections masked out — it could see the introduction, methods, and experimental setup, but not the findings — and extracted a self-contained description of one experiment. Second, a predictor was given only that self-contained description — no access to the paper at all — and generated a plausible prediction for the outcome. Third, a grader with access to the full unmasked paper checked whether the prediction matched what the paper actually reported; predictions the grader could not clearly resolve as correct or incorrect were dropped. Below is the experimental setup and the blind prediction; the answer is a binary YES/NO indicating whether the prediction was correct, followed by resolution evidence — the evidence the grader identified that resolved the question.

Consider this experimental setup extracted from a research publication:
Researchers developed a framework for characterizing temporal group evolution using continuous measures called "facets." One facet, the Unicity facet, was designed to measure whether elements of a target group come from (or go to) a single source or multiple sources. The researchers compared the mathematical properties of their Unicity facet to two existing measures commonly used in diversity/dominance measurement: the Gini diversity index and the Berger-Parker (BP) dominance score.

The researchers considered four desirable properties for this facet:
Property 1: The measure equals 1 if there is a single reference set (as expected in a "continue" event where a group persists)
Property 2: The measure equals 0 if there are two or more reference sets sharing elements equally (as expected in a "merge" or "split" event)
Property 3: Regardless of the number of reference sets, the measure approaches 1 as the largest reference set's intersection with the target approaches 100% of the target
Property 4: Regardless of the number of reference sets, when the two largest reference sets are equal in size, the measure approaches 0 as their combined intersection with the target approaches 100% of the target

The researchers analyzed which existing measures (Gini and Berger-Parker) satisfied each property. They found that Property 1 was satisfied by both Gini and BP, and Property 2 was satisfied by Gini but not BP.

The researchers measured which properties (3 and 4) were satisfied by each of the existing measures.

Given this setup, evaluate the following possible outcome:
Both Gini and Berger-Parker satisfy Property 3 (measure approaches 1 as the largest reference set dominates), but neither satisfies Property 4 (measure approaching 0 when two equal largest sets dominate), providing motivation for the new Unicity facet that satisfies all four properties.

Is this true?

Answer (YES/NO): NO